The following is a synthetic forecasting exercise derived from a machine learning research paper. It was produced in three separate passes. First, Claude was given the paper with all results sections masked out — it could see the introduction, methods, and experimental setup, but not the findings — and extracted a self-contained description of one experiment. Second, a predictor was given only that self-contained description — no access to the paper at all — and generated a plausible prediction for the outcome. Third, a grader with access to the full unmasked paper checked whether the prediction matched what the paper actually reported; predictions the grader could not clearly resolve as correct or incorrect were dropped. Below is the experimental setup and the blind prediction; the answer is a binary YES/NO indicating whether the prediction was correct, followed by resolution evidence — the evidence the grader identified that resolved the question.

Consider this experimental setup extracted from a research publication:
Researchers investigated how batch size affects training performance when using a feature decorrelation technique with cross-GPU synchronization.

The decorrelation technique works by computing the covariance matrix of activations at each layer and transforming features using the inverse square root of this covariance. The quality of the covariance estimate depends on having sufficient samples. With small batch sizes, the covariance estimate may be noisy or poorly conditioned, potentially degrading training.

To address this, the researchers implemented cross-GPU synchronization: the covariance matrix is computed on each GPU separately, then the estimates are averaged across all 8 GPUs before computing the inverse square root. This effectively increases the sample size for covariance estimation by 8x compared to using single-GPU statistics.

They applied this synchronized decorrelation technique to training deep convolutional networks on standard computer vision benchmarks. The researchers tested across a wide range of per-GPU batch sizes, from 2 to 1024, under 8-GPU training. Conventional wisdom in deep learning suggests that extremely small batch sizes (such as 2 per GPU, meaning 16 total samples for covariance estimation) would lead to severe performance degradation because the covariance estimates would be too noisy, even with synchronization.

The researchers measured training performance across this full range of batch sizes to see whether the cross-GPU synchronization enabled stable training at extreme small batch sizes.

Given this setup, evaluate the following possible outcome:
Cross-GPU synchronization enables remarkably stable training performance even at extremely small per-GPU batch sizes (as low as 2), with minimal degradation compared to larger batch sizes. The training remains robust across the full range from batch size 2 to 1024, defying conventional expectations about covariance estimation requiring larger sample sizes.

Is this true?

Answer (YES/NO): YES